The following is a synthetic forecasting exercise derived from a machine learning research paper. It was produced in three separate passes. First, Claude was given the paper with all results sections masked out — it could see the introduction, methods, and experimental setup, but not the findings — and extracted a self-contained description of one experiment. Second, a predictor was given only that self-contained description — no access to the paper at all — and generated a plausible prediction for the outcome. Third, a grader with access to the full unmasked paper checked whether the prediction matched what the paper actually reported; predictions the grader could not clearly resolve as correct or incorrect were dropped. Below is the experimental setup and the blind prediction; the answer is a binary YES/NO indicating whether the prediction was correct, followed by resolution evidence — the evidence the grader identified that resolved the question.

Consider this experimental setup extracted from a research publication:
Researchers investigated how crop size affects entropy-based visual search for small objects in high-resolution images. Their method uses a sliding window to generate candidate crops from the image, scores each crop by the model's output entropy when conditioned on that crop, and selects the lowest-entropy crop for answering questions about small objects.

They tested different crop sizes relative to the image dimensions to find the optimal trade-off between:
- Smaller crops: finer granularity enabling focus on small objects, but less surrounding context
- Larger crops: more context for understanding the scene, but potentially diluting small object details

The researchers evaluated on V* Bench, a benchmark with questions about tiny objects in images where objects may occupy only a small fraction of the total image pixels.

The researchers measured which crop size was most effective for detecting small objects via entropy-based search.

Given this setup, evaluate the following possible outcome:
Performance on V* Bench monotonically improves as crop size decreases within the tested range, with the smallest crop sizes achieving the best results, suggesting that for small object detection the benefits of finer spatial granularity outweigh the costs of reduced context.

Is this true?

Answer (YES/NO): NO